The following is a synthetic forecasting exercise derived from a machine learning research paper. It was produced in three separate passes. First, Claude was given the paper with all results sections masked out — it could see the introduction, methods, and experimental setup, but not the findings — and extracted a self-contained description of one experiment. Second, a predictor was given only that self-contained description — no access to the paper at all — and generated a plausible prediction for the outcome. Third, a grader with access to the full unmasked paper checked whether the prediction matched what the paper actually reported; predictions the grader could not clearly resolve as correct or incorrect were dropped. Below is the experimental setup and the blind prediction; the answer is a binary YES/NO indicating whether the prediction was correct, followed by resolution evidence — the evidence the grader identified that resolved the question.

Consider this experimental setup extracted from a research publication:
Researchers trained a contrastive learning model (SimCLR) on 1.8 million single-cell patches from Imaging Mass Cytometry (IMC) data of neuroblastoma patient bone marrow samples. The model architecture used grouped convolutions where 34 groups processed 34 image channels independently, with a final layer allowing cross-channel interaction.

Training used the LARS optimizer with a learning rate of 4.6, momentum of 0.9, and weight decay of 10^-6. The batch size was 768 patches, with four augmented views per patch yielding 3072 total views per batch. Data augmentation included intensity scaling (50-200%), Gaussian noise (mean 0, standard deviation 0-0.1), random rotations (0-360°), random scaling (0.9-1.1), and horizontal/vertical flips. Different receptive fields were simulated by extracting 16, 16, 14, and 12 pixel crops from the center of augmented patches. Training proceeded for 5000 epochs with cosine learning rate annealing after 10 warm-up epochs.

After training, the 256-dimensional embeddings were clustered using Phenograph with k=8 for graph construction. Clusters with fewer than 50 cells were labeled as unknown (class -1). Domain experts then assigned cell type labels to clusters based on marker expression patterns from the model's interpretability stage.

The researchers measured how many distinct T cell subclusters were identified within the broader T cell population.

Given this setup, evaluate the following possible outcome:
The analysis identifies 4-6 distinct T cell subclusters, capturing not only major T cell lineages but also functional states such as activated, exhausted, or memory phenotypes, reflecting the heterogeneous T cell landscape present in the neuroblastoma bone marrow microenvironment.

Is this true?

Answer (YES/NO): NO